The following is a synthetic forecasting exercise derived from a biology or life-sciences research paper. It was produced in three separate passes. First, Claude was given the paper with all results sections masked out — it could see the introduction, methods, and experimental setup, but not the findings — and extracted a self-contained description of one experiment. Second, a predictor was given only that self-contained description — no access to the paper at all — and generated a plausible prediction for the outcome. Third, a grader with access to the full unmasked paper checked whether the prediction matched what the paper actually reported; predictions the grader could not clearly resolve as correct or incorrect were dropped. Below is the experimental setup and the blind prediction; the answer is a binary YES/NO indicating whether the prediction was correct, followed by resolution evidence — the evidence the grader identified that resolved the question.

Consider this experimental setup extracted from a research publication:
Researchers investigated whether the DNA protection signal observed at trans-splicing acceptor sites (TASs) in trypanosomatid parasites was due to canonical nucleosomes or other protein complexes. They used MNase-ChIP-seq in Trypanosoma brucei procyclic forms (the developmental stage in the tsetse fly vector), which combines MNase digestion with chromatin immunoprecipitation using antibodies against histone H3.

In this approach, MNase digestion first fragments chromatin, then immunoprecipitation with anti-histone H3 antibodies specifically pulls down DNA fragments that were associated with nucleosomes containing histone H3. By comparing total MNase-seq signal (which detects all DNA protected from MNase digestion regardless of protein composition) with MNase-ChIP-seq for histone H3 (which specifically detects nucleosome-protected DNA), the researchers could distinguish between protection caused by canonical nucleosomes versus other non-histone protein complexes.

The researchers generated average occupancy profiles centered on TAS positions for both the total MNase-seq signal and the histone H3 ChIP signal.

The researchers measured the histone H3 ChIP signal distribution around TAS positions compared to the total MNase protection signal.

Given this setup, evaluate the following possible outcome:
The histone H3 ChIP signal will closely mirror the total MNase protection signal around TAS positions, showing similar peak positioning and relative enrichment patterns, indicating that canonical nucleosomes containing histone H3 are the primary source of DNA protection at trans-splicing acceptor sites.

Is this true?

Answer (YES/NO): NO